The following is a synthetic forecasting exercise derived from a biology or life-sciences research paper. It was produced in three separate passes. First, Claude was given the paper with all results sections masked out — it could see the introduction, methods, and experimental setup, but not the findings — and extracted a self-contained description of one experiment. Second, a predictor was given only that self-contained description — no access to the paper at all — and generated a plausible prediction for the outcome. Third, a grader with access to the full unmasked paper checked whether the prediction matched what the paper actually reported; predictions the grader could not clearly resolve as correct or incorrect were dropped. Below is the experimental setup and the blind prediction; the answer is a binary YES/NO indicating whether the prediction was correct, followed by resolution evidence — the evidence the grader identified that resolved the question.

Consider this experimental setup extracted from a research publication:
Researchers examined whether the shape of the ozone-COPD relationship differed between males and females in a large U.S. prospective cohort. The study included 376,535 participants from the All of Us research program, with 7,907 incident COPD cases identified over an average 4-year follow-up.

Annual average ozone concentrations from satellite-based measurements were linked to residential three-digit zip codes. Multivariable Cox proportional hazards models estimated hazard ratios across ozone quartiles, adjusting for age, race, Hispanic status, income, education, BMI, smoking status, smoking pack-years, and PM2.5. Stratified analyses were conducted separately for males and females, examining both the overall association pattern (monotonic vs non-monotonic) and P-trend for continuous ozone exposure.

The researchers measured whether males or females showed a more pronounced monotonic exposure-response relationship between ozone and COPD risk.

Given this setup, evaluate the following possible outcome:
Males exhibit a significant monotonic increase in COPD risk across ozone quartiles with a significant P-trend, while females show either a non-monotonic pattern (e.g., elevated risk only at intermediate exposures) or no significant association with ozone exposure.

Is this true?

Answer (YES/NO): YES